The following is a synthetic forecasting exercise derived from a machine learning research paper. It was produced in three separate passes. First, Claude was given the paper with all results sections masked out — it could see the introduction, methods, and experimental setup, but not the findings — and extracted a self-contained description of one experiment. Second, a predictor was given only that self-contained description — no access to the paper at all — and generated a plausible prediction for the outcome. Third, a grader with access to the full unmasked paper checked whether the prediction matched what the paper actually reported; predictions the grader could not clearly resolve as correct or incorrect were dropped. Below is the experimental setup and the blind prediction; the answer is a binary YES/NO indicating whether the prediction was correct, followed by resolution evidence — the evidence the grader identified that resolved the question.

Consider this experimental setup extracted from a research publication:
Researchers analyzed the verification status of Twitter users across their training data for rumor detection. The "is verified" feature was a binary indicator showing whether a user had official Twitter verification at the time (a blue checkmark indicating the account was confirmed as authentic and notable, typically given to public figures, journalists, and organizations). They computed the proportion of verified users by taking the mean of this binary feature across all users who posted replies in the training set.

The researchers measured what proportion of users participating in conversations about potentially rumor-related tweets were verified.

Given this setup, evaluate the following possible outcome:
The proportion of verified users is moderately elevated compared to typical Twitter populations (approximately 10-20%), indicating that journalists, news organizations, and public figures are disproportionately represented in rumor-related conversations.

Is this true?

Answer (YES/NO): NO